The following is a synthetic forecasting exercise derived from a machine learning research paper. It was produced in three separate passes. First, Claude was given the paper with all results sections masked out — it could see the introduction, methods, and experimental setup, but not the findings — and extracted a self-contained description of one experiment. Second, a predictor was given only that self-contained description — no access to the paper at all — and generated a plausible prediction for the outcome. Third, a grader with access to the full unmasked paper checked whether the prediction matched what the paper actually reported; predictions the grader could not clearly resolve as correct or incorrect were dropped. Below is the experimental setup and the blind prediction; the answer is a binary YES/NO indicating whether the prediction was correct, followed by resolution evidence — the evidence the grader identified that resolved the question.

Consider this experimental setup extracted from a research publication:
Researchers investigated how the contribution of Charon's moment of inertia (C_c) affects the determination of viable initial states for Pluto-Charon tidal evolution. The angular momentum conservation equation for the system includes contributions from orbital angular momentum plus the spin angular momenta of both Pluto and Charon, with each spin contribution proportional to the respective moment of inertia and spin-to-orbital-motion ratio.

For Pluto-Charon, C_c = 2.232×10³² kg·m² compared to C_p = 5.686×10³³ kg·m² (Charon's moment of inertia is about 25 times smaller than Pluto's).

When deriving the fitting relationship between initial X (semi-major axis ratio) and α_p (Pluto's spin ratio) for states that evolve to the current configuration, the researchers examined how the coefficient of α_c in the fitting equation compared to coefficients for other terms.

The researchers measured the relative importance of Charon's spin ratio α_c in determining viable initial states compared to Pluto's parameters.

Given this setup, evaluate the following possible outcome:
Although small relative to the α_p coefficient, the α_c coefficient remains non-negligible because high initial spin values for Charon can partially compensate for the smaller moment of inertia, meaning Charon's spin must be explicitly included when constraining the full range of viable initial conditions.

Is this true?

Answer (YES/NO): NO